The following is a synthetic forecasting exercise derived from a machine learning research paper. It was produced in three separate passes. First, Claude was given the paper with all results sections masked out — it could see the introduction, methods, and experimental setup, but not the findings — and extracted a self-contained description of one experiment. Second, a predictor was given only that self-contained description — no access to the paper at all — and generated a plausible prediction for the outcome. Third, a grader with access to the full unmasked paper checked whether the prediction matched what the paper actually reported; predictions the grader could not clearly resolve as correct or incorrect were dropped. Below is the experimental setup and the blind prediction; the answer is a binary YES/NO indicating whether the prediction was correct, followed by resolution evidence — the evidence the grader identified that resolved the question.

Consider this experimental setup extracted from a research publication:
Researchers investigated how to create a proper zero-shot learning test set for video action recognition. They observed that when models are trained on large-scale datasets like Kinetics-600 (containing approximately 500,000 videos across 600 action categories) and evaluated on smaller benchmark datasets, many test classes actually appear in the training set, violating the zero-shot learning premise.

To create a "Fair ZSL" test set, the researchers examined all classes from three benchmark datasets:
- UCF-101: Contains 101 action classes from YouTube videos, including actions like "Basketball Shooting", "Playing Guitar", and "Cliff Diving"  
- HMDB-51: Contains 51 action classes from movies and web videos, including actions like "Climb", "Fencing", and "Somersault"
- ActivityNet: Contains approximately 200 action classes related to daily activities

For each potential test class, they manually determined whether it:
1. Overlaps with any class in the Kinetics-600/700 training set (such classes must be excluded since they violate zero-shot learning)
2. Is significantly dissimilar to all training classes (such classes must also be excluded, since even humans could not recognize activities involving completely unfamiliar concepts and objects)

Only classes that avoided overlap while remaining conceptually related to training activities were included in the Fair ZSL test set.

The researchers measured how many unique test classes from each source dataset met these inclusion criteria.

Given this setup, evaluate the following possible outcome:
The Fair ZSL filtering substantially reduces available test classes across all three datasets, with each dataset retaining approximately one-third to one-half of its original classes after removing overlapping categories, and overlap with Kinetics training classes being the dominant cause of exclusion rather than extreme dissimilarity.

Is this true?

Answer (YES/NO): NO